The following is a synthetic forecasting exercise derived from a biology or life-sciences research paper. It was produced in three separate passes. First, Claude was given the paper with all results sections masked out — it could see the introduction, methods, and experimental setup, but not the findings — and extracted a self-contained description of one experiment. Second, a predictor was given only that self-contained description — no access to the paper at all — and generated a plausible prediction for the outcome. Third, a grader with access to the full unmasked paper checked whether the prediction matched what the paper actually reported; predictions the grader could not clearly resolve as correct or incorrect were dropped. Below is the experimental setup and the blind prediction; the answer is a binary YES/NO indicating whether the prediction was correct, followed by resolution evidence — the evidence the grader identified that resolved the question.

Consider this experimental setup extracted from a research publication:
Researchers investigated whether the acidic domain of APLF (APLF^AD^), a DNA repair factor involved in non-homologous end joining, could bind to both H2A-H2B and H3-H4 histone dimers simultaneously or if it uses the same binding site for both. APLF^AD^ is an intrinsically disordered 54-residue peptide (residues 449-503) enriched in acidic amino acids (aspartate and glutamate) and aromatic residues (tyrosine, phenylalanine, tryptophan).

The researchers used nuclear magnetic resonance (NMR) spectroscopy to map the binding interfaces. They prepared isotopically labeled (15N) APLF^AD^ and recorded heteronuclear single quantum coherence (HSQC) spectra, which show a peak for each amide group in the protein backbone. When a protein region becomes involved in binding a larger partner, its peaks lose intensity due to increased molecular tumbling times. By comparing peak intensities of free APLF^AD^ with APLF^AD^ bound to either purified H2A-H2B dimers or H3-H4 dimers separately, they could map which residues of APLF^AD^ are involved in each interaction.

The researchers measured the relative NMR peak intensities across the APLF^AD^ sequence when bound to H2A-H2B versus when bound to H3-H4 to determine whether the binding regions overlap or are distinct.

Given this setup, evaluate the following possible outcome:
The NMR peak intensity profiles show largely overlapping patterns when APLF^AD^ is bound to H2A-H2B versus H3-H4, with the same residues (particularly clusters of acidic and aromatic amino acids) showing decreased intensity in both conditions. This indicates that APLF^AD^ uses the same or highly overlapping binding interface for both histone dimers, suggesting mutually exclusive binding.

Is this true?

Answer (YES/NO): NO